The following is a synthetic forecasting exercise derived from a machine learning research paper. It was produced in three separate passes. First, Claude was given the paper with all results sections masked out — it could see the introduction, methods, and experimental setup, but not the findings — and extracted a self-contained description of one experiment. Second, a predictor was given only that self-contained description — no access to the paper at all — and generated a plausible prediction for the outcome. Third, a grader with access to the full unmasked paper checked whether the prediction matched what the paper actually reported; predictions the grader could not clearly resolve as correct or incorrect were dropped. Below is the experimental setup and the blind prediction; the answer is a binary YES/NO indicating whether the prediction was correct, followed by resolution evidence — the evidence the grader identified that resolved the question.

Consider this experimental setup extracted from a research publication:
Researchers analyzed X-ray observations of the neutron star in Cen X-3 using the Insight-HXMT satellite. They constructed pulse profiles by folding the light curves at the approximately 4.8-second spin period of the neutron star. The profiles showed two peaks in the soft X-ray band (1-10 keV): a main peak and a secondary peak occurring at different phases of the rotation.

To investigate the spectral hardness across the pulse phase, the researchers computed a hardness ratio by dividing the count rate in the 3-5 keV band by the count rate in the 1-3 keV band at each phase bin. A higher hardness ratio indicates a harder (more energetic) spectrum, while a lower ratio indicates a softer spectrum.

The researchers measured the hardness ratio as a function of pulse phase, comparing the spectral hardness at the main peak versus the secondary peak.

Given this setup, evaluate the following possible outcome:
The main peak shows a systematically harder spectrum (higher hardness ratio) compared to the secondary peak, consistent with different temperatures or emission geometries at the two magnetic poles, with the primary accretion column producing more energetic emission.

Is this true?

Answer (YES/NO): YES